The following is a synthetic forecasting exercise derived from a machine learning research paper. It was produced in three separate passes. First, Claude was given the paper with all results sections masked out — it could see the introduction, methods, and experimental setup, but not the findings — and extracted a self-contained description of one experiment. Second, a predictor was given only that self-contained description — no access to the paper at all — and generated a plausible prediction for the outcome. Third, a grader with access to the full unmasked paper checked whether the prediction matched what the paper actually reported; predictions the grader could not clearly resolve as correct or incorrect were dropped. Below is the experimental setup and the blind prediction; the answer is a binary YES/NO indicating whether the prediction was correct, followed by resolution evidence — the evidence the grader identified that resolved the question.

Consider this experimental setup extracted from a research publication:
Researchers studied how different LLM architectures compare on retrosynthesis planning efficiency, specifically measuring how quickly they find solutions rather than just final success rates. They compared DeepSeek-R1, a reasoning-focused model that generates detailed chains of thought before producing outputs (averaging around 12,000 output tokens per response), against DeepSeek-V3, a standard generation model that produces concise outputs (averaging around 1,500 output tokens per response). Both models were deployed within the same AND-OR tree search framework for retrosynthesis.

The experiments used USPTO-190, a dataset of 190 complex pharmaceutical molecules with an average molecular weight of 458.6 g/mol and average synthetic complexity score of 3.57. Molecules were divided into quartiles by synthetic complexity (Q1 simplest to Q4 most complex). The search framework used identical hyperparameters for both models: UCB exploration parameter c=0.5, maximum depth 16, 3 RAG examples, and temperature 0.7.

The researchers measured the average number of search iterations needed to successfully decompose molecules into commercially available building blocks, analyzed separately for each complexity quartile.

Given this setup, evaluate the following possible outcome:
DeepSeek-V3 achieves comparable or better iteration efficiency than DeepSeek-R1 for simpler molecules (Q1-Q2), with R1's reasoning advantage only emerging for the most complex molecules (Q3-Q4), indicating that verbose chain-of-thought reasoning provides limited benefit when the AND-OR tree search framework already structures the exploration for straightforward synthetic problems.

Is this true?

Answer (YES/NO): NO